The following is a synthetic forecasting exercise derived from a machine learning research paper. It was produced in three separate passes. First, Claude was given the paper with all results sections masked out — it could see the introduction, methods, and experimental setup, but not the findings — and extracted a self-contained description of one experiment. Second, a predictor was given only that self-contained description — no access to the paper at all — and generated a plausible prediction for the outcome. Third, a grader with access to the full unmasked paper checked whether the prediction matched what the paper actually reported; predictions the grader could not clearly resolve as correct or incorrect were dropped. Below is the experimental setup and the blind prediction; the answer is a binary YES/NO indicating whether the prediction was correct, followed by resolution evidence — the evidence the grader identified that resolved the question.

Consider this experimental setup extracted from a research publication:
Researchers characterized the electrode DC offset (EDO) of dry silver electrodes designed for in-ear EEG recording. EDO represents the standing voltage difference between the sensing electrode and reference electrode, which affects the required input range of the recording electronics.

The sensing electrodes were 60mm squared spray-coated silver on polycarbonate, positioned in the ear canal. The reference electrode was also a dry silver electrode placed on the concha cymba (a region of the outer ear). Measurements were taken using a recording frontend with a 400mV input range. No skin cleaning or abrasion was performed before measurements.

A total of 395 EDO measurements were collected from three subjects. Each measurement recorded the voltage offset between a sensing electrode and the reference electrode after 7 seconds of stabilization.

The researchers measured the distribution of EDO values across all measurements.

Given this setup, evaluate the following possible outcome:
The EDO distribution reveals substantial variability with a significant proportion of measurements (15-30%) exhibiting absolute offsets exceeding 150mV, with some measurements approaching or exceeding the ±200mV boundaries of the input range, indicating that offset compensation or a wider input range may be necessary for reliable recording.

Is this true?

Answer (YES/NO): NO